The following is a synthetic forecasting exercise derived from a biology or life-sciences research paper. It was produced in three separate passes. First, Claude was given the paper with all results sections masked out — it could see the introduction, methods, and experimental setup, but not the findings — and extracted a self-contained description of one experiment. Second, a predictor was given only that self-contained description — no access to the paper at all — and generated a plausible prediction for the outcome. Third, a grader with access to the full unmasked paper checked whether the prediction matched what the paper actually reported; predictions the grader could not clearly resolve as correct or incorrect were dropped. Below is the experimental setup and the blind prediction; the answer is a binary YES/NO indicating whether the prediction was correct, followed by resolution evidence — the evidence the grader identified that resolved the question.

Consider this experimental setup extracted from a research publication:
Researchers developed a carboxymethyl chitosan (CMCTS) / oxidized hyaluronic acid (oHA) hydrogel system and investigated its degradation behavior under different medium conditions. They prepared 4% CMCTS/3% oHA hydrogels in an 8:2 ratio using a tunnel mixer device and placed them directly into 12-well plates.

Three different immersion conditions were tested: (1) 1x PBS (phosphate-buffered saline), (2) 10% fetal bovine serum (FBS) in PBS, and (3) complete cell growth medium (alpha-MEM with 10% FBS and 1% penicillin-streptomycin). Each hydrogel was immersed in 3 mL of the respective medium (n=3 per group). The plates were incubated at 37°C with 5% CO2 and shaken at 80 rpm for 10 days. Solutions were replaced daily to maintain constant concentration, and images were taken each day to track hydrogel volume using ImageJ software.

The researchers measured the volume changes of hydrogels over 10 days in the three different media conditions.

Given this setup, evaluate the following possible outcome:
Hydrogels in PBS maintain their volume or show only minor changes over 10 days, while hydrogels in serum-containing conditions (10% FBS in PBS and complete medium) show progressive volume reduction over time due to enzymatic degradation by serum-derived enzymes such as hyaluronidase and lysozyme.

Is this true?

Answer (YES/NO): NO